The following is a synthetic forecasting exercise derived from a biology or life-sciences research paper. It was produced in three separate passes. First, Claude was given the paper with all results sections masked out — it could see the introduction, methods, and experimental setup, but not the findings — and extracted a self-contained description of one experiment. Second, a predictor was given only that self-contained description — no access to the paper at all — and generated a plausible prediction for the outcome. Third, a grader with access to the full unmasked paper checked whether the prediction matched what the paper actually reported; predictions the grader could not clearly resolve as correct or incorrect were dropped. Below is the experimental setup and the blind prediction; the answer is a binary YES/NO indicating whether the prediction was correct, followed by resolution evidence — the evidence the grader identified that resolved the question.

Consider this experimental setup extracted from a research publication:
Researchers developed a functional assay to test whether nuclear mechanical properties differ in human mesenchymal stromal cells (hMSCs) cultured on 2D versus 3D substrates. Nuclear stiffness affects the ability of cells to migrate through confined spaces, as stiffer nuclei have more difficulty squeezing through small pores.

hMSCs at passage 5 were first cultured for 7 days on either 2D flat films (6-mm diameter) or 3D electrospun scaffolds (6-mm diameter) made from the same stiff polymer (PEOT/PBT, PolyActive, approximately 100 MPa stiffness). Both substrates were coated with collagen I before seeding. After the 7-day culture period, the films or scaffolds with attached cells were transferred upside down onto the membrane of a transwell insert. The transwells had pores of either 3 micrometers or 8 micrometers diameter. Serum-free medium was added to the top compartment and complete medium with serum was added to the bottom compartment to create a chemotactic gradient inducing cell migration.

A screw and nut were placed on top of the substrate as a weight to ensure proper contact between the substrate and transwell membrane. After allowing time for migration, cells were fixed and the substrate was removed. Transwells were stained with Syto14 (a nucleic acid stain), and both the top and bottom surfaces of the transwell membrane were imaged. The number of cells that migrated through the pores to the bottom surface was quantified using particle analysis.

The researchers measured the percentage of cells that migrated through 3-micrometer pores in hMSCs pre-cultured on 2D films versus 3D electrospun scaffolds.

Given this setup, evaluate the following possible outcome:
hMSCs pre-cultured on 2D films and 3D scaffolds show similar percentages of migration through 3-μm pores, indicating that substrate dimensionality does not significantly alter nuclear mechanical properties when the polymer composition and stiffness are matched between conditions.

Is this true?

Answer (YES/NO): NO